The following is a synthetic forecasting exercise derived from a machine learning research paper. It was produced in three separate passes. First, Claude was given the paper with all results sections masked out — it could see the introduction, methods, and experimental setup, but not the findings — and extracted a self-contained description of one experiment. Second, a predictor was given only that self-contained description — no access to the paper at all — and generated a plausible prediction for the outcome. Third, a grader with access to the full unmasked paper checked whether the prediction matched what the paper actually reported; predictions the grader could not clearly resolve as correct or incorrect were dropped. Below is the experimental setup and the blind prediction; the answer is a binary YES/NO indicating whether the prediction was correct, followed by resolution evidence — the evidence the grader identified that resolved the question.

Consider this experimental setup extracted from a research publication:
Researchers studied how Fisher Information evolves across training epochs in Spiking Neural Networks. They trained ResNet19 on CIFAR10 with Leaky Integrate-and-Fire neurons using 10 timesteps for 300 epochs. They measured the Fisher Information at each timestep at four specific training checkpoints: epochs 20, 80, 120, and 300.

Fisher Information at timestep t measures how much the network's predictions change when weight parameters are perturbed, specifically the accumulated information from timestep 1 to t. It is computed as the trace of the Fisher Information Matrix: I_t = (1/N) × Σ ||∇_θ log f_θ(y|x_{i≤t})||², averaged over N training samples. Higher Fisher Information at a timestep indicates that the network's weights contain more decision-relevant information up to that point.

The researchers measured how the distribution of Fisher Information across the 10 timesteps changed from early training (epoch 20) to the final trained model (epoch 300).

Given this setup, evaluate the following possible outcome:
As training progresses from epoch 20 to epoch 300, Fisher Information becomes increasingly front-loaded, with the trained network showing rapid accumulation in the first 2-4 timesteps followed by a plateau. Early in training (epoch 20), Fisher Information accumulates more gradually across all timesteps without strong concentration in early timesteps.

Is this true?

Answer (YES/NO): YES